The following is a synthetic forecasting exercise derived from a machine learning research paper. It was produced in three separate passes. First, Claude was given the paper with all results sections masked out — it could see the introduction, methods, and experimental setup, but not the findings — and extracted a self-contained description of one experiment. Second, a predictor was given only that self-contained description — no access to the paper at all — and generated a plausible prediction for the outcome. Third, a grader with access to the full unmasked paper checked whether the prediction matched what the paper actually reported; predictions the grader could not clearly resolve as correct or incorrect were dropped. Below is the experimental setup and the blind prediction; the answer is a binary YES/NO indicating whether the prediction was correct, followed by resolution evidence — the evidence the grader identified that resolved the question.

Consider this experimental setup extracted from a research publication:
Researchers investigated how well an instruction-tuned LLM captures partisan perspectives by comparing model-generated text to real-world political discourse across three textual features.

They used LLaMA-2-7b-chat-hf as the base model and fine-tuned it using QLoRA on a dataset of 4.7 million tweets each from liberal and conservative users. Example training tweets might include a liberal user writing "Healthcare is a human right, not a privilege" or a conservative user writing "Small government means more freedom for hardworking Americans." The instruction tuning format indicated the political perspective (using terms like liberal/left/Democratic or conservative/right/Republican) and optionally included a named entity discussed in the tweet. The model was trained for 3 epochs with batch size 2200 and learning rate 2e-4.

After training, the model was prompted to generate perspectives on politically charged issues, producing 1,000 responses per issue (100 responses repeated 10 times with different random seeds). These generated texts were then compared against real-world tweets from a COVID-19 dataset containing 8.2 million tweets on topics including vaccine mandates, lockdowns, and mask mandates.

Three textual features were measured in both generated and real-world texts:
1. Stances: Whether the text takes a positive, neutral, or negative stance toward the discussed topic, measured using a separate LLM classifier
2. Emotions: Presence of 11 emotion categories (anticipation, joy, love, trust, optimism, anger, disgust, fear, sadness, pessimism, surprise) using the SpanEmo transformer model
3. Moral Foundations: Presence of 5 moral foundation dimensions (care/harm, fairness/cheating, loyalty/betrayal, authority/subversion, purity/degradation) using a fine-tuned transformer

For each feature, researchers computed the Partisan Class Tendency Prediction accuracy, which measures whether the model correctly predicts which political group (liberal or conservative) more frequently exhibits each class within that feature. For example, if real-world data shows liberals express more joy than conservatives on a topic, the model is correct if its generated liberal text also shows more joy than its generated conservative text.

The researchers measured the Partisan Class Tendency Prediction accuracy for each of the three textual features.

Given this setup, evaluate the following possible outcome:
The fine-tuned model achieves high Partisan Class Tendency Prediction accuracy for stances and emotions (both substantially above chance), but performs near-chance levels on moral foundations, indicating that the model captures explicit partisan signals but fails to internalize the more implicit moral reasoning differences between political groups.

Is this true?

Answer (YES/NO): NO